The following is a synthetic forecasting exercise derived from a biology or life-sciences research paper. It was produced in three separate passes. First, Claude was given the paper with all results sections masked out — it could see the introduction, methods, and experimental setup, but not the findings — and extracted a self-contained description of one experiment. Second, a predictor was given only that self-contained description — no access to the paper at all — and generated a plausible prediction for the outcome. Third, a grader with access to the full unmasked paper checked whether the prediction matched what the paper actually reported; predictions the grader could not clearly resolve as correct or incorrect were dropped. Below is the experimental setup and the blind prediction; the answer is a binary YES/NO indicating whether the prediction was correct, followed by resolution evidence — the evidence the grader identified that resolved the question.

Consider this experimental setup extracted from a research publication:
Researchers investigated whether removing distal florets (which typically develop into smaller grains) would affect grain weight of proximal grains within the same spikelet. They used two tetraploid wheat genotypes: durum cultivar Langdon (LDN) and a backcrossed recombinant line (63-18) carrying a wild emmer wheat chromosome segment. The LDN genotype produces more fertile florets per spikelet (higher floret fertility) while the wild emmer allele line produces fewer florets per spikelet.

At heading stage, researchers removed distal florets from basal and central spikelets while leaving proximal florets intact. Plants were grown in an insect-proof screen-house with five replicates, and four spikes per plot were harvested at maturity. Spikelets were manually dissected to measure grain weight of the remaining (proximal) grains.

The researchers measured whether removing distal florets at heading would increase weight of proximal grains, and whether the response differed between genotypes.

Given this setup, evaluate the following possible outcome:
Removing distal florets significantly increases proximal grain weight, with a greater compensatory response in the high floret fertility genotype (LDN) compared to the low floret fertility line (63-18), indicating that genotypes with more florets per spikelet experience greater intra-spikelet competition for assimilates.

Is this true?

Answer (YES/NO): YES